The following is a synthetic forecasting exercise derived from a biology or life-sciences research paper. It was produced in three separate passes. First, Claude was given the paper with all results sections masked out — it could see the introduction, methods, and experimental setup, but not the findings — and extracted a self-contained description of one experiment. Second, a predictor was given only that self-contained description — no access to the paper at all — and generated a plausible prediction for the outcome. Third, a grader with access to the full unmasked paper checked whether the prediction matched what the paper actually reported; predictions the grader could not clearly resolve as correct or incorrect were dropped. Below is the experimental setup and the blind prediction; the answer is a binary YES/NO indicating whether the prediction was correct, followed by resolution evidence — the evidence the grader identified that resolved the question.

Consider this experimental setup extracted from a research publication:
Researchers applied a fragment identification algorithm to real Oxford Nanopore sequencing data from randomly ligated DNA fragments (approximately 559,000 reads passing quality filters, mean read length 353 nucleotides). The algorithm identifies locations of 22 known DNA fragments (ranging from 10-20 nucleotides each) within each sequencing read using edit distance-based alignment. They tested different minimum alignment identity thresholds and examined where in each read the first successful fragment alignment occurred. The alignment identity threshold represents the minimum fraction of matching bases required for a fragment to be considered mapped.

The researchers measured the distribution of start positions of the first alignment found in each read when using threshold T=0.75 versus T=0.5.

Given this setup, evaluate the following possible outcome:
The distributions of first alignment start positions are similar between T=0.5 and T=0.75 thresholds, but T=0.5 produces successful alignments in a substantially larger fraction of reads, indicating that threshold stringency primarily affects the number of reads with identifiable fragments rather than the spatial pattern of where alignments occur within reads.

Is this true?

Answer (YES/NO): NO